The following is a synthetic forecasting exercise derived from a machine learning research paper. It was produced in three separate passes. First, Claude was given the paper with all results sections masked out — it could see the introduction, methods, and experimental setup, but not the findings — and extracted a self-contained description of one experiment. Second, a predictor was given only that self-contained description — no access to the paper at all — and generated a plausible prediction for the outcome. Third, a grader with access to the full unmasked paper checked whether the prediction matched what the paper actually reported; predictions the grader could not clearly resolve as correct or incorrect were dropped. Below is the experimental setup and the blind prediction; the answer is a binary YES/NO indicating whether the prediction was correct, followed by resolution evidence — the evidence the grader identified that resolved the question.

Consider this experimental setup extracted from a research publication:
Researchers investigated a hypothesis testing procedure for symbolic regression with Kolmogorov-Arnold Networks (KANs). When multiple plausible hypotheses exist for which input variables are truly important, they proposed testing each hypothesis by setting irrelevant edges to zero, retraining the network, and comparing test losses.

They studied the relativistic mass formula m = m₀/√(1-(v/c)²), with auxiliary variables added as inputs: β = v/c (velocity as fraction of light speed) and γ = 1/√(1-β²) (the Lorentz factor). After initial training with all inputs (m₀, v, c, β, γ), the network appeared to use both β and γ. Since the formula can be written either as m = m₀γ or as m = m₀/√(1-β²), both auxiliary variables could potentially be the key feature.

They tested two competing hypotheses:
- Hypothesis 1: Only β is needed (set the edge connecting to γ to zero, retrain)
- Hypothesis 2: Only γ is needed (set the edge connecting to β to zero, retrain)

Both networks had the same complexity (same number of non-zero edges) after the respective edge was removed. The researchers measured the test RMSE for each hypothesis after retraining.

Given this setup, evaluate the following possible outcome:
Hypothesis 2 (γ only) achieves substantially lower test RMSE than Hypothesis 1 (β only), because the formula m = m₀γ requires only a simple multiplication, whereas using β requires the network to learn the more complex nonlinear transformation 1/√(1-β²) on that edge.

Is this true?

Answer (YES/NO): YES